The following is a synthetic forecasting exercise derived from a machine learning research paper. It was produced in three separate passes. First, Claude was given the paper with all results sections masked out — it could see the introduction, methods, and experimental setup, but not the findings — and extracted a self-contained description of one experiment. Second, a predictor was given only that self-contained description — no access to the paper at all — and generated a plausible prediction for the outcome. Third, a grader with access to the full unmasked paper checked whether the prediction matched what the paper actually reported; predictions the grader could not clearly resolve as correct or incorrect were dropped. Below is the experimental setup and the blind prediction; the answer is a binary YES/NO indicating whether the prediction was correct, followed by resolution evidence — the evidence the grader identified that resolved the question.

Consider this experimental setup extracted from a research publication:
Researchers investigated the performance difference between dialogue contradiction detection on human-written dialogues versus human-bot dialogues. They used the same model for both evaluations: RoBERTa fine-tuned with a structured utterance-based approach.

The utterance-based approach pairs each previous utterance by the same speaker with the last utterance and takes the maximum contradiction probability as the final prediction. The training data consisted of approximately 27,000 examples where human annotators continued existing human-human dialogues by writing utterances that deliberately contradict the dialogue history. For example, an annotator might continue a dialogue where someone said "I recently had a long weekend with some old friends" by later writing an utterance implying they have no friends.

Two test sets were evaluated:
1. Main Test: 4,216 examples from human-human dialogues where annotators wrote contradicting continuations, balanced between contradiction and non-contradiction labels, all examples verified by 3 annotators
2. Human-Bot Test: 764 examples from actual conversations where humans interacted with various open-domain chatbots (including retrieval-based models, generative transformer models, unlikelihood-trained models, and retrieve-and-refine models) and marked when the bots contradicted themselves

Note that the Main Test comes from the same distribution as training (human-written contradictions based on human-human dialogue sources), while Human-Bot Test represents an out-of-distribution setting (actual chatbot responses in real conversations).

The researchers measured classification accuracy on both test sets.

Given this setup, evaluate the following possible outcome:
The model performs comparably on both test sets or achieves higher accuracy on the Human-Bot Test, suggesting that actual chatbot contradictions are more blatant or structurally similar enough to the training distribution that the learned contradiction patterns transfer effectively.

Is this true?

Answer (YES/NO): NO